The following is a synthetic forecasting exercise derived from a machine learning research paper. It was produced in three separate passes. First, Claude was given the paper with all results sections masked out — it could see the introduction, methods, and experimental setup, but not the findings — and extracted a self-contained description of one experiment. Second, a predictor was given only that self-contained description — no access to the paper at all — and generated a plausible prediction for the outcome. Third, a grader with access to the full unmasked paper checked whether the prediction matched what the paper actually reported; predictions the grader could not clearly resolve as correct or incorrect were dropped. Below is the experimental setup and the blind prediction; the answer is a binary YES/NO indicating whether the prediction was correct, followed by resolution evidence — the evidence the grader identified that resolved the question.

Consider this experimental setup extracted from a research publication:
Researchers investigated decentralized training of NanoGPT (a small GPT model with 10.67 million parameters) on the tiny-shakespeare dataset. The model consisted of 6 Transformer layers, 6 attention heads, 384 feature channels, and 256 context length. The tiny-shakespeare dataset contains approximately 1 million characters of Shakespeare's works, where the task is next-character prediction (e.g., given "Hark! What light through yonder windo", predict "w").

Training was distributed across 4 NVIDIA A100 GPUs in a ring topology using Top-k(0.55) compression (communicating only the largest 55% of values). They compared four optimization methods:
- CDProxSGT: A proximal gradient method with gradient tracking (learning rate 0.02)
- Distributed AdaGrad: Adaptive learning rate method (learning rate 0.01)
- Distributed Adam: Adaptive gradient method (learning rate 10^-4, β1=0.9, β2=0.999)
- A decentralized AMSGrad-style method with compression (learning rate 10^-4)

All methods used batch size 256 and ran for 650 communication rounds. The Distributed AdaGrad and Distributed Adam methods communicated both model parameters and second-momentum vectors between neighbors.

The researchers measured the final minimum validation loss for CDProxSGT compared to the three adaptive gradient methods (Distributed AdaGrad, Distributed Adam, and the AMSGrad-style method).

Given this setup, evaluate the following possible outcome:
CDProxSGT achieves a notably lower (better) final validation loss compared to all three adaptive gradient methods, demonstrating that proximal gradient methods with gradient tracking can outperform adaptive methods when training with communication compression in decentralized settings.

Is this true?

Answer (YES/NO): NO